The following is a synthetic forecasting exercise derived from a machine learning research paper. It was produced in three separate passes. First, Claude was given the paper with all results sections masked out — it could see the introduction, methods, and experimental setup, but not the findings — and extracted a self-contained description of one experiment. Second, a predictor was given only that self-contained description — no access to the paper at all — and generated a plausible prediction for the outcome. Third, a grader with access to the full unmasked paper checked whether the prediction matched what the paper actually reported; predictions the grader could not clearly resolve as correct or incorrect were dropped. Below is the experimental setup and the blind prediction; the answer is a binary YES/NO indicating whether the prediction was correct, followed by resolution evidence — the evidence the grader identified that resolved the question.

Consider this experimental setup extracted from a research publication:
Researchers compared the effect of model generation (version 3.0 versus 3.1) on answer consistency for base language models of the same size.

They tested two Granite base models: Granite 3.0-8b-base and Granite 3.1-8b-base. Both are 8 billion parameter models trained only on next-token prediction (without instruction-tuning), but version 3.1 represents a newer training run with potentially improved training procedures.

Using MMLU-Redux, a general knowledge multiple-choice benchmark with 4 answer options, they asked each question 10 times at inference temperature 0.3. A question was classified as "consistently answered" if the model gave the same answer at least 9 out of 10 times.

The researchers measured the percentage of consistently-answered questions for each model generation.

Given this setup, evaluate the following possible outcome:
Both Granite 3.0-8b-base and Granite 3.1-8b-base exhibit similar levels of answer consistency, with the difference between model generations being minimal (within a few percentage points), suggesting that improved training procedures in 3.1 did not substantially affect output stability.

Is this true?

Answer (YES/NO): NO